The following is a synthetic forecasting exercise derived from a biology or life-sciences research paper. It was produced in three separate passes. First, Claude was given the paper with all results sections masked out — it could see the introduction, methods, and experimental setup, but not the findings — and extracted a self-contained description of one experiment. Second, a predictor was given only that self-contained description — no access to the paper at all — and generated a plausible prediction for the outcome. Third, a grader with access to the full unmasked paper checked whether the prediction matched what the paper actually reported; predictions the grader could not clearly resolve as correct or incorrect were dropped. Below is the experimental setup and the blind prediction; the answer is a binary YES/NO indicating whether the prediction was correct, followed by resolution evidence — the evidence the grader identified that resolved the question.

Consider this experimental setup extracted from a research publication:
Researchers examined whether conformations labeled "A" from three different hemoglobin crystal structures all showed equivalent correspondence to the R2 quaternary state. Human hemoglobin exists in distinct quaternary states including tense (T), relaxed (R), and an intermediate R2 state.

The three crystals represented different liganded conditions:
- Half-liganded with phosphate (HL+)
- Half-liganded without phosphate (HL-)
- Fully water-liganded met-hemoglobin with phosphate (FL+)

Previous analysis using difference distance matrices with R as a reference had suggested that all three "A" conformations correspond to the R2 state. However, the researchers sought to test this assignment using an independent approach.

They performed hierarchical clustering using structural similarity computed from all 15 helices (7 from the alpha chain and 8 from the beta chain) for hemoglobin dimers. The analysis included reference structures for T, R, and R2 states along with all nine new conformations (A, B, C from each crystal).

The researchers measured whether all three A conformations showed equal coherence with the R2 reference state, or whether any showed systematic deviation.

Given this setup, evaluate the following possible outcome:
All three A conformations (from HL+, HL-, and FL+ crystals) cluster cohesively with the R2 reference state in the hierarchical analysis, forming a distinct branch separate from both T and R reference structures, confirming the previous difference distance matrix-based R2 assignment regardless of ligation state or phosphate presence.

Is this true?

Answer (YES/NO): NO